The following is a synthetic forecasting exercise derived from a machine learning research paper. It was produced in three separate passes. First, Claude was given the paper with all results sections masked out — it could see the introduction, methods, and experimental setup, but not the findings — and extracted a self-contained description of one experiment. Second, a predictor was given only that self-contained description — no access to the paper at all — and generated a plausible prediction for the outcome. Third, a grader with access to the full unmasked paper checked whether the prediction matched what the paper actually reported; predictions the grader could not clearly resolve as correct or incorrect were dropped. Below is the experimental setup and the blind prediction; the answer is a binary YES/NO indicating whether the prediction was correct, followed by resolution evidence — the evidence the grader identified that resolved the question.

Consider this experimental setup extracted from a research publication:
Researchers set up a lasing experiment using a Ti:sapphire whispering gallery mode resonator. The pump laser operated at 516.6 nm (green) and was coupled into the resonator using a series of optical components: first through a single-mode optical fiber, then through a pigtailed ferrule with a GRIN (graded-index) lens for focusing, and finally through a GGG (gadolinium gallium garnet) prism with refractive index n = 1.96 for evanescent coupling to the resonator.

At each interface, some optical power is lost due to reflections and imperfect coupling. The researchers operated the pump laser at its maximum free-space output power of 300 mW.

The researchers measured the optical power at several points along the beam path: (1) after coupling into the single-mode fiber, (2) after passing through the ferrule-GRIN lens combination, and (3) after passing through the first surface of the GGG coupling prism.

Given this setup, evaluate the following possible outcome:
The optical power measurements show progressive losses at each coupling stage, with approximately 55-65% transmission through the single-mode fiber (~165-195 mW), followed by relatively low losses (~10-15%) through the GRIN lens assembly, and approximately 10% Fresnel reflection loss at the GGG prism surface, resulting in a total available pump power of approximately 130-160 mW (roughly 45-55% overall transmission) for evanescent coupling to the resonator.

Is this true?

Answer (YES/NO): NO